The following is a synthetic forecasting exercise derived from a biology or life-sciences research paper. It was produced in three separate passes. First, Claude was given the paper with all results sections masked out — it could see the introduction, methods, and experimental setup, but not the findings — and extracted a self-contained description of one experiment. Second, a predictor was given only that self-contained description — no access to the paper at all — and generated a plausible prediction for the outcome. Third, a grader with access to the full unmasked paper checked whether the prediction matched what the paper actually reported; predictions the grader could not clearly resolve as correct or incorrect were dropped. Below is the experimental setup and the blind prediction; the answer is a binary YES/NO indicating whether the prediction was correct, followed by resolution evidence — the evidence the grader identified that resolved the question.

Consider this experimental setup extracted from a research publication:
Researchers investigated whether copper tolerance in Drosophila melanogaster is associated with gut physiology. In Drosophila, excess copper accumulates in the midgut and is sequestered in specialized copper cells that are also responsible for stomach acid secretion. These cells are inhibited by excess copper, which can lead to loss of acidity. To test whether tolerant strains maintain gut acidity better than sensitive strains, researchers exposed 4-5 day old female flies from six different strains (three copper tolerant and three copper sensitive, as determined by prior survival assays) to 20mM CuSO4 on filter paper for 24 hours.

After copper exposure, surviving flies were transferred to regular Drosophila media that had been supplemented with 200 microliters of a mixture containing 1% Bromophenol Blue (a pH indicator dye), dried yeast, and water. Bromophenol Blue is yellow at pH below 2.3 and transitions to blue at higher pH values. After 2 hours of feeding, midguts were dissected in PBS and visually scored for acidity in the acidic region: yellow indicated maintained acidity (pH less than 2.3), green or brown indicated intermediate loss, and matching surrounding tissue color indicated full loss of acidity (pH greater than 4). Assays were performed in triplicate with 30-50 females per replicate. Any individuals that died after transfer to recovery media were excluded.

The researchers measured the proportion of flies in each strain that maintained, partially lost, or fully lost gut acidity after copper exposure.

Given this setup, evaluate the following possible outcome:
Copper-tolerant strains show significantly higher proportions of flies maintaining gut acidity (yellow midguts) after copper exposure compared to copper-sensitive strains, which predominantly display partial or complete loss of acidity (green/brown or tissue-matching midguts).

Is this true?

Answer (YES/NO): YES